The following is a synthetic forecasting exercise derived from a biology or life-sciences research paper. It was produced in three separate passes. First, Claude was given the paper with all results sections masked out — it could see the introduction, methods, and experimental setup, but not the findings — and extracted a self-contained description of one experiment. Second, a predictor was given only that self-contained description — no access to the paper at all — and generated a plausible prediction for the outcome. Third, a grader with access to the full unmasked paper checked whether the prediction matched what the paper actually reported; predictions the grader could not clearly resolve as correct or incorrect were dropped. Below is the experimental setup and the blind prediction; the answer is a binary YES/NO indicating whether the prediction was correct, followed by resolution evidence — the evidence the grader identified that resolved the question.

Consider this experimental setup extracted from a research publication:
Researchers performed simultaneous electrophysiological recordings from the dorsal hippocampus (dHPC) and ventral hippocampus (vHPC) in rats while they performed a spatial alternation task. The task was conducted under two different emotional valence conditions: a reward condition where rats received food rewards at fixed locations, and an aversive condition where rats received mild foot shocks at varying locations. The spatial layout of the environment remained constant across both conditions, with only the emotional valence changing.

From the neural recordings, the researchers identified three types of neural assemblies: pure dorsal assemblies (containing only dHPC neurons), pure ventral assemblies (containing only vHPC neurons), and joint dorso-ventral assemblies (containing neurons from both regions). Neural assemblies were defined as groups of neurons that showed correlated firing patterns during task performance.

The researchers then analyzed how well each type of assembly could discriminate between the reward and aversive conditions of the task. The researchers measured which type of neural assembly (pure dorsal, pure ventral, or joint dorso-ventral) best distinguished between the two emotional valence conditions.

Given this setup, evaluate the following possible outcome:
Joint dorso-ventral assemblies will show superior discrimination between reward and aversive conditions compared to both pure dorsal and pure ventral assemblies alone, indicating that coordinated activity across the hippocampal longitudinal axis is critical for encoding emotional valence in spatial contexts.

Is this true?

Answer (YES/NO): YES